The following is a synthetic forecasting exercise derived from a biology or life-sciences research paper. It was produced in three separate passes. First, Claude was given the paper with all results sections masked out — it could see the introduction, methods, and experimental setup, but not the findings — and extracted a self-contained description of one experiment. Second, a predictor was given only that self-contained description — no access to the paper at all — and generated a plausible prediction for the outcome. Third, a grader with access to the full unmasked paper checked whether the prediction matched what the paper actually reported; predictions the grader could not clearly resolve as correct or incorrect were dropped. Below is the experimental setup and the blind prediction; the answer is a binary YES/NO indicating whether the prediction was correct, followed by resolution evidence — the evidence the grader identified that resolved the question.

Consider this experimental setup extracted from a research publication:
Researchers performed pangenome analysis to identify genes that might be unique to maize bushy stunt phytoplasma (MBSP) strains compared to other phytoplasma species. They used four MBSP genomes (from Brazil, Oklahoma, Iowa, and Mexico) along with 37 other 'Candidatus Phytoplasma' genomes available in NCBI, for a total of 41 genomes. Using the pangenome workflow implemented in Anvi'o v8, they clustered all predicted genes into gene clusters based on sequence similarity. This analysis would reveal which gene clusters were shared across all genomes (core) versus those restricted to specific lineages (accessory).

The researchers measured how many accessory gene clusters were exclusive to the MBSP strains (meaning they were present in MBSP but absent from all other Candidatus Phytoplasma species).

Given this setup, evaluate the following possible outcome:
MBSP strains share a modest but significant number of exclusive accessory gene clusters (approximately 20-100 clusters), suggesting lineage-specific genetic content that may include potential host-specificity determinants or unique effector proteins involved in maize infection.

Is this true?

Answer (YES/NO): YES